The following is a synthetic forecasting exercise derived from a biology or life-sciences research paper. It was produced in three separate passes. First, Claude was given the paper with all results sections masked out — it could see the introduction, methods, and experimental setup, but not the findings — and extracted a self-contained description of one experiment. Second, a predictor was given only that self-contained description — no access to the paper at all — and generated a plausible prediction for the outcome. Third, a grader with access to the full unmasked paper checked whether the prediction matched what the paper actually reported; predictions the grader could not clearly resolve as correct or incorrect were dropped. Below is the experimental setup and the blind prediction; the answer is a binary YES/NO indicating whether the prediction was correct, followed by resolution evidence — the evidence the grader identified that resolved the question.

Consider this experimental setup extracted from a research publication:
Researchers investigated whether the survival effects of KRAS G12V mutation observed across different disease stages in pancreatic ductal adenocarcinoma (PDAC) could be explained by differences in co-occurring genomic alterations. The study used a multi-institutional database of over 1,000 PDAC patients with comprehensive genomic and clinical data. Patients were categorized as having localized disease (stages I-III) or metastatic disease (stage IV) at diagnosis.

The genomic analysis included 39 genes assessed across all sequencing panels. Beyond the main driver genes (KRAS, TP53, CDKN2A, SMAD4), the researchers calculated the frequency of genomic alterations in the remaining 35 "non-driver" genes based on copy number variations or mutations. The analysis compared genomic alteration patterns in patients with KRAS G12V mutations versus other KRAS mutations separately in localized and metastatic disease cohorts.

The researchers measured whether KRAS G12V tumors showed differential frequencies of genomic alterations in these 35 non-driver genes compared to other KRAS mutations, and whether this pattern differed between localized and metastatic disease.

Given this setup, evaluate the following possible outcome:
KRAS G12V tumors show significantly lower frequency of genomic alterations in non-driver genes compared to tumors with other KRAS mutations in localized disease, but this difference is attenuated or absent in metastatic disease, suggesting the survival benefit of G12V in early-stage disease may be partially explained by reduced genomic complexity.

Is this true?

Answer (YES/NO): NO